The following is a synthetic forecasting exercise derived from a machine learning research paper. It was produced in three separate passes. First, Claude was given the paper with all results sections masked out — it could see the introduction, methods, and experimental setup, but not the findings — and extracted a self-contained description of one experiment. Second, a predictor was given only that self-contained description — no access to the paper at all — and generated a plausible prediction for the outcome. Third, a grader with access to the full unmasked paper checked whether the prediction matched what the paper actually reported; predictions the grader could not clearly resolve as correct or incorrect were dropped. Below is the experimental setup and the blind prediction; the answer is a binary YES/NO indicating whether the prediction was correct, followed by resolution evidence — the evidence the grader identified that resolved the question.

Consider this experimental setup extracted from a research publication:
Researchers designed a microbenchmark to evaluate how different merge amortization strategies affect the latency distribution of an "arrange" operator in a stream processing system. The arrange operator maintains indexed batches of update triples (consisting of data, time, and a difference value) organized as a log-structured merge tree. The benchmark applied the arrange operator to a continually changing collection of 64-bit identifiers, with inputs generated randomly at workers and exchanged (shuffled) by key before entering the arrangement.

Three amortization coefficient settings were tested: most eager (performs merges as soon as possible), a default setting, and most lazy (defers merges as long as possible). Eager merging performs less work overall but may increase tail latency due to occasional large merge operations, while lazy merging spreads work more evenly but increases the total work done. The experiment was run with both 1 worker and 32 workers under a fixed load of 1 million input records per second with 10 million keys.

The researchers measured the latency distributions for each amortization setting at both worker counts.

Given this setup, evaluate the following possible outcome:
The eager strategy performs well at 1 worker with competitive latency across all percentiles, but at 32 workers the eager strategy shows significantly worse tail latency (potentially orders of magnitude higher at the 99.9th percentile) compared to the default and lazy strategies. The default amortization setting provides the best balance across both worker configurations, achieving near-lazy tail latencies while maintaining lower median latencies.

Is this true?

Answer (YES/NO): NO